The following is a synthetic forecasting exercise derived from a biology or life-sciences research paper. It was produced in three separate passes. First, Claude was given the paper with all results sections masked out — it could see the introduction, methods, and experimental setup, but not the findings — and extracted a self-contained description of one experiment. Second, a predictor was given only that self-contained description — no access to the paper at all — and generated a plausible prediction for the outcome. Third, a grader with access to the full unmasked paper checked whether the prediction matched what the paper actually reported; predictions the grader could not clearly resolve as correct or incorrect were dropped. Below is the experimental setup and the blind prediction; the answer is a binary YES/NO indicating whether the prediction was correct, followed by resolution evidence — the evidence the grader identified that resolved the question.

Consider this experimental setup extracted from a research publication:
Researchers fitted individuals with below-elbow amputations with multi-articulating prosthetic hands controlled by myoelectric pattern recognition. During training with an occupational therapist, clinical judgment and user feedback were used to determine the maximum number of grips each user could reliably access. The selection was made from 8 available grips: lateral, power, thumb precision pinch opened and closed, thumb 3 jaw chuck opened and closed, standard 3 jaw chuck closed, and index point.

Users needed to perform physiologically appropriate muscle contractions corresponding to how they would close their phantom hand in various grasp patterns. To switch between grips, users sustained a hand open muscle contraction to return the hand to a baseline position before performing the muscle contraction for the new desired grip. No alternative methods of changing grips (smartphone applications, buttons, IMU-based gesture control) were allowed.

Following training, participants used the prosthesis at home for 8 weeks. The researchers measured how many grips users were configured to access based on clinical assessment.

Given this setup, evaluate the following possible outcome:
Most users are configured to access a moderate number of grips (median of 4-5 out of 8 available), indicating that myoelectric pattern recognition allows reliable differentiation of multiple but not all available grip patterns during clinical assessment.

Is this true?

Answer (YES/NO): YES